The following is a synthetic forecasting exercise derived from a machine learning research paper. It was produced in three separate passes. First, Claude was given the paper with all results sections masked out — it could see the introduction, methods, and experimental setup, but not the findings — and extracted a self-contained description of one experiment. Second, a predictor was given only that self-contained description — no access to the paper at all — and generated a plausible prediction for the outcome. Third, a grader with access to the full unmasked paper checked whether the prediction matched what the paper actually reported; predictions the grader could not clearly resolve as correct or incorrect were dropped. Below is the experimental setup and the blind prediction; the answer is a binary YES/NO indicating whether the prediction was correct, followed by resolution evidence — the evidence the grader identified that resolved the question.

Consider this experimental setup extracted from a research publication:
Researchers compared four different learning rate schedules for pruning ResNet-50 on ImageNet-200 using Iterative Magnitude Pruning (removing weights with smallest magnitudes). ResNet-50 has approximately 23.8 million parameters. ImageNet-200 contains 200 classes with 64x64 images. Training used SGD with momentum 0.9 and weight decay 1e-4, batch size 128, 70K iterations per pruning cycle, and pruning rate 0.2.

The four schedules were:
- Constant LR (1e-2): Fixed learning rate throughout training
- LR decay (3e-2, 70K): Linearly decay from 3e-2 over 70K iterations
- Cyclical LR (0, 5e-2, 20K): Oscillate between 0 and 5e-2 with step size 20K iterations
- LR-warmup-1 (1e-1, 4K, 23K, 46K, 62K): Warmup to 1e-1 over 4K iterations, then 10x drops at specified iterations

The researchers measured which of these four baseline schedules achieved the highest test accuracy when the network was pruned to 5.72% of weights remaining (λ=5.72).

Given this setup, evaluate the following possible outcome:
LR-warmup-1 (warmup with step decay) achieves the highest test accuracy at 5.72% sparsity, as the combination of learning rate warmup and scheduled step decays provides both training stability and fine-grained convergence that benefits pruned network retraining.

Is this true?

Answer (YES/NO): YES